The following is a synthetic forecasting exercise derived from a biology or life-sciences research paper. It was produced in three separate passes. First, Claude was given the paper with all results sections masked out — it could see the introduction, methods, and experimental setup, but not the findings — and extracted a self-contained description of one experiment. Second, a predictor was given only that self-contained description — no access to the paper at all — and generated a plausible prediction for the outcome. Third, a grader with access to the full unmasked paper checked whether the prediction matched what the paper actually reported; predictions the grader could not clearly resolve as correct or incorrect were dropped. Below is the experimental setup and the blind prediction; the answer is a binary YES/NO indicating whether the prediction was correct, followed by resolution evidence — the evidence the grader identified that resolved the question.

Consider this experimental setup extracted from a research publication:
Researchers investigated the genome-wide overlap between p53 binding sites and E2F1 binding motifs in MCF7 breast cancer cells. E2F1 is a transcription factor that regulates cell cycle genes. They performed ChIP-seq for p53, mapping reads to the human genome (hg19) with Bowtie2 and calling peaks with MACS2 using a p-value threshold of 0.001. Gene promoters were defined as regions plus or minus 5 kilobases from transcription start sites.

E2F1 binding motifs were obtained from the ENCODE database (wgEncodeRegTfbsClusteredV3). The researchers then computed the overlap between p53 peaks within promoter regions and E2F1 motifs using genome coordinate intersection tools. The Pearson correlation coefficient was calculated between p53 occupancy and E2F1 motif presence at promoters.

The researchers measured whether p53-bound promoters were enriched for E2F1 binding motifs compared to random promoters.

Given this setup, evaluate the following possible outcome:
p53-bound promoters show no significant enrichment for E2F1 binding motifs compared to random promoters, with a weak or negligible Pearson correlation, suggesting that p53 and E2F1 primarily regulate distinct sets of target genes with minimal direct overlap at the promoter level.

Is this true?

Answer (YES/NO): NO